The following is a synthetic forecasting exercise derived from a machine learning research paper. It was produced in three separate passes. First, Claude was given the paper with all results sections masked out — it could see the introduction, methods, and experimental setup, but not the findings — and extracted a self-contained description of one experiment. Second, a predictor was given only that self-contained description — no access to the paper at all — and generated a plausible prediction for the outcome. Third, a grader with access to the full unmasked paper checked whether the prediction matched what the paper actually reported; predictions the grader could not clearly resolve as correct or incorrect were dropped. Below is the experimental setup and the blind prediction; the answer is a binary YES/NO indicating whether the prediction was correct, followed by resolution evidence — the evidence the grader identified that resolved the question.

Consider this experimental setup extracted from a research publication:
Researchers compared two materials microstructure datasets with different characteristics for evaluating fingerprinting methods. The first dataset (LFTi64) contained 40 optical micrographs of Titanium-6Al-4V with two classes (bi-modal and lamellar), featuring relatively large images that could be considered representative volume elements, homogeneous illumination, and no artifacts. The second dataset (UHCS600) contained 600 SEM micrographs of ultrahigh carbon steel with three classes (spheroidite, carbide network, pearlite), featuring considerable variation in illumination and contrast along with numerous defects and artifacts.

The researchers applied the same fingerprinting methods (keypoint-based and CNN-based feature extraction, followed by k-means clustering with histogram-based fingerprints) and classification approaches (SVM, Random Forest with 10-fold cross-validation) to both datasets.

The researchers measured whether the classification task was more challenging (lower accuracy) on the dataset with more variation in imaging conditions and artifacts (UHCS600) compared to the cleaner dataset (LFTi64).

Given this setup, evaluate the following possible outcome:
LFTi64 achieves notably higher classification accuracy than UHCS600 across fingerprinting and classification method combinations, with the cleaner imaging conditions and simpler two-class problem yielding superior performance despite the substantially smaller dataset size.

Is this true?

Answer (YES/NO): YES